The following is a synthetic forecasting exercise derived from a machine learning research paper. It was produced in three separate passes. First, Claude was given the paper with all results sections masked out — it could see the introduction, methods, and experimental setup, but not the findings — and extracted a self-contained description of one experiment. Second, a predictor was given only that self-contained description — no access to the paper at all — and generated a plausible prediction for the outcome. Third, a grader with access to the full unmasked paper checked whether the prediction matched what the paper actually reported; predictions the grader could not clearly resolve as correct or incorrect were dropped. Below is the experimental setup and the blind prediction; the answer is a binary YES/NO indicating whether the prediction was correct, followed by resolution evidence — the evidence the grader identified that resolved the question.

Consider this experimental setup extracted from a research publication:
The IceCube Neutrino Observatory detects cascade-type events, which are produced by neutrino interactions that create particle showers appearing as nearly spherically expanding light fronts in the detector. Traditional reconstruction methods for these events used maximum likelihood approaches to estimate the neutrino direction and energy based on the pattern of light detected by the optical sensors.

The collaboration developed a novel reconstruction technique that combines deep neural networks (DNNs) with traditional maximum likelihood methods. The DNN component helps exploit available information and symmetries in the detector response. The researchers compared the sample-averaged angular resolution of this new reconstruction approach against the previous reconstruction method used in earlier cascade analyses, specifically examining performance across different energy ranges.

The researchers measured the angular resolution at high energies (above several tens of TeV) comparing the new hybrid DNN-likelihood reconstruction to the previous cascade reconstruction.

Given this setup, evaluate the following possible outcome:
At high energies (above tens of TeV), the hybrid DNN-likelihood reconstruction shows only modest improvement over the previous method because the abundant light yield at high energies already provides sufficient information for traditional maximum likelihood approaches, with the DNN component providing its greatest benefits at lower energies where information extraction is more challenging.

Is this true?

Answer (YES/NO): NO